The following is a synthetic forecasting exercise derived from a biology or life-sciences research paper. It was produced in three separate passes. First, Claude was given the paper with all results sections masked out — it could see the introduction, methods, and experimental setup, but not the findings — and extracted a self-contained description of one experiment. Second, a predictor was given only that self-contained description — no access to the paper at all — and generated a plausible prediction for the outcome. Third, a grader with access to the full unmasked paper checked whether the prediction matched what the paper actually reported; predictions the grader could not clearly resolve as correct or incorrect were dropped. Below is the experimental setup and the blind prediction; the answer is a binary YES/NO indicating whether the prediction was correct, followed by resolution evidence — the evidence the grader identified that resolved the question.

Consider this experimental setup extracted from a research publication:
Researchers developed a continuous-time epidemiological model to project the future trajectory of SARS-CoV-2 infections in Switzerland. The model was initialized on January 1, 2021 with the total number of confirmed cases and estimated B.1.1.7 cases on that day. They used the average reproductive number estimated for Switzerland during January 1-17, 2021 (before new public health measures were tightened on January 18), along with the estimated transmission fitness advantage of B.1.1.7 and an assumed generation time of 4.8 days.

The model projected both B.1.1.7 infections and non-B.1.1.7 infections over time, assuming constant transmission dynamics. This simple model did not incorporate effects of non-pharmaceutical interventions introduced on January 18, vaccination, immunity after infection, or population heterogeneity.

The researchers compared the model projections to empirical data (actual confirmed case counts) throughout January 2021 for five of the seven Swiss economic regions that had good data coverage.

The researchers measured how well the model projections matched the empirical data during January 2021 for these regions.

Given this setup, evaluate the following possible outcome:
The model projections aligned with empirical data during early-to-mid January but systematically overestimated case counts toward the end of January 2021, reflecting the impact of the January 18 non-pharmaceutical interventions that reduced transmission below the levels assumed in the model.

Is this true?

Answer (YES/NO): NO